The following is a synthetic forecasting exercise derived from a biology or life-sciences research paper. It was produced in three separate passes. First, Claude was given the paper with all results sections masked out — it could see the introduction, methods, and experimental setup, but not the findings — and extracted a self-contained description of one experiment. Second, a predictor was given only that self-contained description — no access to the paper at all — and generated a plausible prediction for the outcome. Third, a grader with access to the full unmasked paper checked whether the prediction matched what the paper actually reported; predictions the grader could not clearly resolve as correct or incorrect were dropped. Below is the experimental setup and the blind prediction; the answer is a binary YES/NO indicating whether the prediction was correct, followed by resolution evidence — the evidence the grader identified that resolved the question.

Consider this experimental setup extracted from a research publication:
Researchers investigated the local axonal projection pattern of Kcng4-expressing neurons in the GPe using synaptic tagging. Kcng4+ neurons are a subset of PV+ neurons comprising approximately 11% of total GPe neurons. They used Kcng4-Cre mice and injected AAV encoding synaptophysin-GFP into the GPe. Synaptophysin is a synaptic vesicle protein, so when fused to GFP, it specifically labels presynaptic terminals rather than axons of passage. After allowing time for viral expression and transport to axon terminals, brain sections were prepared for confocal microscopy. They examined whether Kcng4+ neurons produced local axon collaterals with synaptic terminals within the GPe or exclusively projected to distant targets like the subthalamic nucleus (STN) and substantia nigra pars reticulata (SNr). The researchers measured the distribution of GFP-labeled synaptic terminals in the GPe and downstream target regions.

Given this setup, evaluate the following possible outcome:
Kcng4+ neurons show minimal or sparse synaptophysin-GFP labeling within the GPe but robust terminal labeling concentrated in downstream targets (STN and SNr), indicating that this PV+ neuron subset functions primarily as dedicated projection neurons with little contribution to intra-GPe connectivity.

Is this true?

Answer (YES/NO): YES